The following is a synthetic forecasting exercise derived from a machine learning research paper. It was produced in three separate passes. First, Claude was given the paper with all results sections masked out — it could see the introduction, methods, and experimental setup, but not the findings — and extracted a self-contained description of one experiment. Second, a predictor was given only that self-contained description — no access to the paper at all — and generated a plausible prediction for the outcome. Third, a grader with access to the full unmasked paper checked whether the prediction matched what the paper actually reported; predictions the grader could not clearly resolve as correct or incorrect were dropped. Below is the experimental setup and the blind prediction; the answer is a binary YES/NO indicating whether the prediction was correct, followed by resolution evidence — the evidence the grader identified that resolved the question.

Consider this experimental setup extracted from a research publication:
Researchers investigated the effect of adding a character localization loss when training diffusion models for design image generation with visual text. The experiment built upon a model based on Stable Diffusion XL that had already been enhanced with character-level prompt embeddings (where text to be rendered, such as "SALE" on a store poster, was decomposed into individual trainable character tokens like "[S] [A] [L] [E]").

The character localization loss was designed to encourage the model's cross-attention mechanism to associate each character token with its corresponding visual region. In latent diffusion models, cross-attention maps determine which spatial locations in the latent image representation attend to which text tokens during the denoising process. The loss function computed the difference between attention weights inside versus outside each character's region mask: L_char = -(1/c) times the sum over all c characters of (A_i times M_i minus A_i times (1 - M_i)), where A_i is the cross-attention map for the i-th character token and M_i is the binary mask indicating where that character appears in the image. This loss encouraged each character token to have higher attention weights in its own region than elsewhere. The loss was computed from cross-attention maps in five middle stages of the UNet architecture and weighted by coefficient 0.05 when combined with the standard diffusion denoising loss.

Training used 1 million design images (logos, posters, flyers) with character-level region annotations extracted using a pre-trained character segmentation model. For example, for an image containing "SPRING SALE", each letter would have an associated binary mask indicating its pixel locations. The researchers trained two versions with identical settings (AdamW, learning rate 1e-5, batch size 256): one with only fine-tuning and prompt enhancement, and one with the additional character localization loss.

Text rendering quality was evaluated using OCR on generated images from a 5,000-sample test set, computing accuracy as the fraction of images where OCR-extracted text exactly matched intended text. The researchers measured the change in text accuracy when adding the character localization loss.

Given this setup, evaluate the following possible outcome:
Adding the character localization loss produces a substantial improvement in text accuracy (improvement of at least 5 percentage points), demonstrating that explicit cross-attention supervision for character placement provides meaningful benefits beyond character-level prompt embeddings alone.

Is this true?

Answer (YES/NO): NO